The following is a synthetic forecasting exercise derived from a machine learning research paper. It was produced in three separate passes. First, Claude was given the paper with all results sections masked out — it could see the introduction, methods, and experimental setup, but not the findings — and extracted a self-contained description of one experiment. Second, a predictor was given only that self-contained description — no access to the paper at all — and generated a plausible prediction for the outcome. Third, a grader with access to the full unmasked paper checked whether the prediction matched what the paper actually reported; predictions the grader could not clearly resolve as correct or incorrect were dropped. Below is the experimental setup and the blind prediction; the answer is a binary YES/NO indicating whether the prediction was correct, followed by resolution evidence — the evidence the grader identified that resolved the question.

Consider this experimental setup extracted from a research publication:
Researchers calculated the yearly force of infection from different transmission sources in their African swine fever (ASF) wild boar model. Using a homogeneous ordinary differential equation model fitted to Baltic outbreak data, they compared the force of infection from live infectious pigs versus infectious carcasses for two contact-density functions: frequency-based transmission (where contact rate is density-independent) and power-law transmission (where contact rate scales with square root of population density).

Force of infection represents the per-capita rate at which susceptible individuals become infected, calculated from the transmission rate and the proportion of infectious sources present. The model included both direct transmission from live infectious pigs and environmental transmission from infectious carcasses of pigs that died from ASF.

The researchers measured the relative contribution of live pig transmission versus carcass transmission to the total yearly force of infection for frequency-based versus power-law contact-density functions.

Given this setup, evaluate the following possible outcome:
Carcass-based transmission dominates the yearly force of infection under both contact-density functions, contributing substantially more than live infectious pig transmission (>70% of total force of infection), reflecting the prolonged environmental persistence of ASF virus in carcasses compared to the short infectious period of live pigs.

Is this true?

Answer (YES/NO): NO